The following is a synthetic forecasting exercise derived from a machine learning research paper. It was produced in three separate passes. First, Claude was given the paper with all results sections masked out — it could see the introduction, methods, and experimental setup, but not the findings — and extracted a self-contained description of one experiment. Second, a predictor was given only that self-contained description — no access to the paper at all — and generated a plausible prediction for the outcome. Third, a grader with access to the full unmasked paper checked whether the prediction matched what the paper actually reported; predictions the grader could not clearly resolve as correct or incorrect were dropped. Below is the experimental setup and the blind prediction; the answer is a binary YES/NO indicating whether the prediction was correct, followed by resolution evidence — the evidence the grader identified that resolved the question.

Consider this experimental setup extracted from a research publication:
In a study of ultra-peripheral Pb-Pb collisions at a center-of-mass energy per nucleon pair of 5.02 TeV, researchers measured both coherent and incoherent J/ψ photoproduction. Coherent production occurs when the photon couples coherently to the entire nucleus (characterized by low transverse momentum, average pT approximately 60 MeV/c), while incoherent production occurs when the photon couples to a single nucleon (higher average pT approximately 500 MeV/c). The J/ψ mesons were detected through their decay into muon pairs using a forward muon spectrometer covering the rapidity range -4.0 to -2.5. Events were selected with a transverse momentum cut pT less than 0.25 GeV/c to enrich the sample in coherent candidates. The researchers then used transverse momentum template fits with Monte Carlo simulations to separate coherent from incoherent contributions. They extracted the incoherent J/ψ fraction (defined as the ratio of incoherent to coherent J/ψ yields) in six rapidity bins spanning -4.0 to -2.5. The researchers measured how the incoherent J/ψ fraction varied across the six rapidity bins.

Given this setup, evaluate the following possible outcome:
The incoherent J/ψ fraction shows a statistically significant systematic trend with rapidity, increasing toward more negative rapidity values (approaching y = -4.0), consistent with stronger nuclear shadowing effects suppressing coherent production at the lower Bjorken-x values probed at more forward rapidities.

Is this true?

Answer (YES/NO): NO